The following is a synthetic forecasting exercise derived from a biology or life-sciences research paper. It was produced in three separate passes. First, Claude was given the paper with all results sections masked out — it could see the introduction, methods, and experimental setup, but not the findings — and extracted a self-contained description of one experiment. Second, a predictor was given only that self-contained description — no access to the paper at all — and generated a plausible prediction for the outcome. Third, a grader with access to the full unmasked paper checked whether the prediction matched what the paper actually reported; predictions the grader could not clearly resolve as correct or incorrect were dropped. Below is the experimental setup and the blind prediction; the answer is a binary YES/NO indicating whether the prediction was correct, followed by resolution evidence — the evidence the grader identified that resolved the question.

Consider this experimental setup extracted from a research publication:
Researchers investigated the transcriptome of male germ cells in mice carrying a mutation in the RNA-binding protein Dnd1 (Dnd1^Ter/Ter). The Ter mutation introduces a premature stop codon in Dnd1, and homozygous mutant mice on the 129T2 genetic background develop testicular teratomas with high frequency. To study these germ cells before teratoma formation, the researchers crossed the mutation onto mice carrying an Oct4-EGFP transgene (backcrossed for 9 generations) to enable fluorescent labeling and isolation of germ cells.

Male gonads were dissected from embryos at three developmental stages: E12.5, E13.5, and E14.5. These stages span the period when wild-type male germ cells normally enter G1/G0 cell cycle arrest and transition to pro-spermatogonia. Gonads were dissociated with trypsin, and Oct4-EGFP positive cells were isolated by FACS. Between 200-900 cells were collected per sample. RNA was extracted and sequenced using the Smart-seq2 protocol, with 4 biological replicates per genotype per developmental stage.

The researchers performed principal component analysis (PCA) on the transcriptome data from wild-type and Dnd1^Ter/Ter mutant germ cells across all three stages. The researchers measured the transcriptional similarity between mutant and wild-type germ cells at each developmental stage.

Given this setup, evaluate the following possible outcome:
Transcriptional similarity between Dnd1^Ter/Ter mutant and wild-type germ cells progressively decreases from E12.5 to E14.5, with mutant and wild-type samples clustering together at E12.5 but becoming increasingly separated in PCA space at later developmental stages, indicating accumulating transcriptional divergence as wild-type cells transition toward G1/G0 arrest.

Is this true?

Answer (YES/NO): NO